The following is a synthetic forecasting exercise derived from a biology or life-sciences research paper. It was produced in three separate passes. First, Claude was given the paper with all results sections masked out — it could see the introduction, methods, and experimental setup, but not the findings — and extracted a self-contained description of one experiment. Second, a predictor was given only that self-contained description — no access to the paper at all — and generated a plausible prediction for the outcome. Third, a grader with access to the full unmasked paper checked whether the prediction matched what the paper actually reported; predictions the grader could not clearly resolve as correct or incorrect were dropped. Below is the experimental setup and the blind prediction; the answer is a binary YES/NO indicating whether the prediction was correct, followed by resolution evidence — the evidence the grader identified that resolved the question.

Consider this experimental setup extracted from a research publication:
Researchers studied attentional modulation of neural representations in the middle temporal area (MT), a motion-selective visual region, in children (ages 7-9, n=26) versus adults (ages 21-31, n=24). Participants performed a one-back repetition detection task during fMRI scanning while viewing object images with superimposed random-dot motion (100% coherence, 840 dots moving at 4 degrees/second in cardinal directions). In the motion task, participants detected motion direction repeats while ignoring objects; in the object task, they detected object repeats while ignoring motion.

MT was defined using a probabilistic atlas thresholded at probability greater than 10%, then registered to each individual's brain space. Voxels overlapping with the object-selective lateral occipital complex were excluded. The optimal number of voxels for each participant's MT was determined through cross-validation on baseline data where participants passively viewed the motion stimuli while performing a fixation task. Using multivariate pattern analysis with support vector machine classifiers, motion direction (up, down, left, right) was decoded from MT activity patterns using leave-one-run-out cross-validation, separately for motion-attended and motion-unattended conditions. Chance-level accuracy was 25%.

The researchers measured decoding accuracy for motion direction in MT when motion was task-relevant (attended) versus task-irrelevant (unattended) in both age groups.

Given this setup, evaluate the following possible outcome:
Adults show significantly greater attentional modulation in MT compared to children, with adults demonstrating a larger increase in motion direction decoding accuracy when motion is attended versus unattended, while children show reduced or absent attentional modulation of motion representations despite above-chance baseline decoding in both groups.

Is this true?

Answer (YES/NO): YES